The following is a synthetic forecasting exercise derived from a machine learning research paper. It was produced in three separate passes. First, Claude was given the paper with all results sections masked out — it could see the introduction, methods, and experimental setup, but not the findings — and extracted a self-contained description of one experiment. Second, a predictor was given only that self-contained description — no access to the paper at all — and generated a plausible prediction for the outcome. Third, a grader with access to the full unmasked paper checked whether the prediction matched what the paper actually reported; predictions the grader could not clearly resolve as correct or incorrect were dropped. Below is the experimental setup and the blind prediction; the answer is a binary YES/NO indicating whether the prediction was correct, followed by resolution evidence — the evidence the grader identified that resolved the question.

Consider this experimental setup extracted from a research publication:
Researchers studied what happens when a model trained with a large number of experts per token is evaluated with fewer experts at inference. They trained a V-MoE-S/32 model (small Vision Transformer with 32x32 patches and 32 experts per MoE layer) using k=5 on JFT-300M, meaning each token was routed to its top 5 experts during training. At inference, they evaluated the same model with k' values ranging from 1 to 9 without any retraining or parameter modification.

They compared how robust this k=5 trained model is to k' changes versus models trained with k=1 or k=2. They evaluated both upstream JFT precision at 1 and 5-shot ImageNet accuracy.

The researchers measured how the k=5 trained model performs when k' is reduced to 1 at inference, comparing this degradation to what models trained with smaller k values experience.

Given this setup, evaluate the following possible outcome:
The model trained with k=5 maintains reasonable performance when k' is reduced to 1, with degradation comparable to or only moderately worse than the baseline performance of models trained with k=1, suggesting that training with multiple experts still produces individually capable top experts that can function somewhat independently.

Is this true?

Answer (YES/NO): NO